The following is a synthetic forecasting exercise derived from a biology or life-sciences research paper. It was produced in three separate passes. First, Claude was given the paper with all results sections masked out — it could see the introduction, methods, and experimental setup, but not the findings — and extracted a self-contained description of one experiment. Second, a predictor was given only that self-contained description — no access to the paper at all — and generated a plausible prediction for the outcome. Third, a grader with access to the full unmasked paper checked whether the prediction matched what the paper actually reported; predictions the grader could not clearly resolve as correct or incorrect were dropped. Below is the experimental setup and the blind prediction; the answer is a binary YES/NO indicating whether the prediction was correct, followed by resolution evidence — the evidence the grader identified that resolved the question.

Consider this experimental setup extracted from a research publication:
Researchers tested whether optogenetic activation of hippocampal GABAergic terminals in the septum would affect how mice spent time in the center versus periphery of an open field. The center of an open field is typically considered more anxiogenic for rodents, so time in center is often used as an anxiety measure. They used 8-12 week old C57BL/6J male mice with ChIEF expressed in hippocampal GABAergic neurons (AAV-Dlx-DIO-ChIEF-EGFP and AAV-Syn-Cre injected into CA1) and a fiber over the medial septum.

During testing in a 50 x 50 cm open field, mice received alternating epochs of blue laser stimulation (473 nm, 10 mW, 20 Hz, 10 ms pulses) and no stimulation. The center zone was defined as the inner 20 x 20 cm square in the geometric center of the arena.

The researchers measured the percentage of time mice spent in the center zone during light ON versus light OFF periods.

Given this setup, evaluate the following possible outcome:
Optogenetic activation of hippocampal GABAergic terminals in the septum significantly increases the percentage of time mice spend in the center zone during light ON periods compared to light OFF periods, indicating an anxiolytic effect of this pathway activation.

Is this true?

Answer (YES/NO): NO